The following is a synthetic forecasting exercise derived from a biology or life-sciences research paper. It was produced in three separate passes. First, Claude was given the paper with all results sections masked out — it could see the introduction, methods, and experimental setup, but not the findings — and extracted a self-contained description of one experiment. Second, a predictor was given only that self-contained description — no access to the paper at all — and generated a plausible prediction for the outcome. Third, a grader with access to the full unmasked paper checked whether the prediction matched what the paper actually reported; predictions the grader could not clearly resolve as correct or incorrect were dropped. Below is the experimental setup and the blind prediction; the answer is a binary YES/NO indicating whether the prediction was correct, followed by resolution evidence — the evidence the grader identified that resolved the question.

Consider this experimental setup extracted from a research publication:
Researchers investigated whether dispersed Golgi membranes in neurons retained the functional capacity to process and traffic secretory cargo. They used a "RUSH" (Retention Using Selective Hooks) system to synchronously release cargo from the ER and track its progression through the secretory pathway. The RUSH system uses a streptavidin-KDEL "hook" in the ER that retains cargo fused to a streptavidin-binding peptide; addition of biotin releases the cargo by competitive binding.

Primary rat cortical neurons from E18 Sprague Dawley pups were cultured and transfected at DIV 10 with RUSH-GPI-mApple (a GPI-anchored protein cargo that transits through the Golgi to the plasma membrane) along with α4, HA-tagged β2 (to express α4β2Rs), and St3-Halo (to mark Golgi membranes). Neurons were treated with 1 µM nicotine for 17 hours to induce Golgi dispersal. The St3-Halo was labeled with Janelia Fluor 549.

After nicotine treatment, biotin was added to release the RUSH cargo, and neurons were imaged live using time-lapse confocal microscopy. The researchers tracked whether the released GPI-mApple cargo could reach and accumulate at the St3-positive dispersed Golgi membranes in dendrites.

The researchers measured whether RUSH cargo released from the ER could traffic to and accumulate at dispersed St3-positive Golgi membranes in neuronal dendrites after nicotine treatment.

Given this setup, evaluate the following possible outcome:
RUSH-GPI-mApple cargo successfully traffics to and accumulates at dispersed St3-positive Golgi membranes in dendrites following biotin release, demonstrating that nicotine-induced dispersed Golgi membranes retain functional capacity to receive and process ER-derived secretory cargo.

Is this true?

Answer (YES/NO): YES